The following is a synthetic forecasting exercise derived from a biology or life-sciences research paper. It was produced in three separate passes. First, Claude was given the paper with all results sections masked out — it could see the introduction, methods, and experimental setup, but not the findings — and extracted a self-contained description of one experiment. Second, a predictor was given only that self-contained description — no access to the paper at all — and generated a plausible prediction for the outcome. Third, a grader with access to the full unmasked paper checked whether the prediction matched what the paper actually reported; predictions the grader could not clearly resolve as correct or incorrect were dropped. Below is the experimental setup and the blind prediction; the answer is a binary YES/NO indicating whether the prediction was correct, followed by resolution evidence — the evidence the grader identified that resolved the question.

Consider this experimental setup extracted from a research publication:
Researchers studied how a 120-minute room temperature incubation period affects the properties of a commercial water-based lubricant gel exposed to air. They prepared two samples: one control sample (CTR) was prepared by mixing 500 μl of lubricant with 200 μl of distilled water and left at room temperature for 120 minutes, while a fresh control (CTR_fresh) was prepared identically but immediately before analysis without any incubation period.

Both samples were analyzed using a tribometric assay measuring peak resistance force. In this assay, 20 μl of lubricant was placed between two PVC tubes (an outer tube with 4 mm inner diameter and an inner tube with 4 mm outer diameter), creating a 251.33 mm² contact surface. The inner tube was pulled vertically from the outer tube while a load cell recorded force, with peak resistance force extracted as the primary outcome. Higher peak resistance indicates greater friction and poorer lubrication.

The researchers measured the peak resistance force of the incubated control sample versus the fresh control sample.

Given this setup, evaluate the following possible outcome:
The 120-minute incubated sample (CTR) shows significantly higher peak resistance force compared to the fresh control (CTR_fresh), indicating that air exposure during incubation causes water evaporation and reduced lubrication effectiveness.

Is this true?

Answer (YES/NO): YES